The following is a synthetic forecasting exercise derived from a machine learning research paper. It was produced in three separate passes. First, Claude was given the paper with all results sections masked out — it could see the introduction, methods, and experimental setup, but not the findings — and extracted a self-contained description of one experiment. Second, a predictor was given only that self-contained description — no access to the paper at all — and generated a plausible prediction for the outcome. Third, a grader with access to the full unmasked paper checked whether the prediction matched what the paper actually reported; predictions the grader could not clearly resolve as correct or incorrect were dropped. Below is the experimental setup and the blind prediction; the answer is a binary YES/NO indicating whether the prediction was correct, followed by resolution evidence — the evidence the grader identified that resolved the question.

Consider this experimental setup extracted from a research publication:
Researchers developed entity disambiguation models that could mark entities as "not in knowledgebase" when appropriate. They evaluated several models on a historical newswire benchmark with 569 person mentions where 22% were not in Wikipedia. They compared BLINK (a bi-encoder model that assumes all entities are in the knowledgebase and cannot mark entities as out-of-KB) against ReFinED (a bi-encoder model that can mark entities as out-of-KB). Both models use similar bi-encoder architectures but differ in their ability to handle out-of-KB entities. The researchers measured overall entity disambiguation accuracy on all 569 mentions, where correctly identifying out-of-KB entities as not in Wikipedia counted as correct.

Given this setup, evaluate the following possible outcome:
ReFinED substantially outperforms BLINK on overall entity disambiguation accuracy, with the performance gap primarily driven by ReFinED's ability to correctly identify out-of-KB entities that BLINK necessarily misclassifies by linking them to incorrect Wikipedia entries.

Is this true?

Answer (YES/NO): NO